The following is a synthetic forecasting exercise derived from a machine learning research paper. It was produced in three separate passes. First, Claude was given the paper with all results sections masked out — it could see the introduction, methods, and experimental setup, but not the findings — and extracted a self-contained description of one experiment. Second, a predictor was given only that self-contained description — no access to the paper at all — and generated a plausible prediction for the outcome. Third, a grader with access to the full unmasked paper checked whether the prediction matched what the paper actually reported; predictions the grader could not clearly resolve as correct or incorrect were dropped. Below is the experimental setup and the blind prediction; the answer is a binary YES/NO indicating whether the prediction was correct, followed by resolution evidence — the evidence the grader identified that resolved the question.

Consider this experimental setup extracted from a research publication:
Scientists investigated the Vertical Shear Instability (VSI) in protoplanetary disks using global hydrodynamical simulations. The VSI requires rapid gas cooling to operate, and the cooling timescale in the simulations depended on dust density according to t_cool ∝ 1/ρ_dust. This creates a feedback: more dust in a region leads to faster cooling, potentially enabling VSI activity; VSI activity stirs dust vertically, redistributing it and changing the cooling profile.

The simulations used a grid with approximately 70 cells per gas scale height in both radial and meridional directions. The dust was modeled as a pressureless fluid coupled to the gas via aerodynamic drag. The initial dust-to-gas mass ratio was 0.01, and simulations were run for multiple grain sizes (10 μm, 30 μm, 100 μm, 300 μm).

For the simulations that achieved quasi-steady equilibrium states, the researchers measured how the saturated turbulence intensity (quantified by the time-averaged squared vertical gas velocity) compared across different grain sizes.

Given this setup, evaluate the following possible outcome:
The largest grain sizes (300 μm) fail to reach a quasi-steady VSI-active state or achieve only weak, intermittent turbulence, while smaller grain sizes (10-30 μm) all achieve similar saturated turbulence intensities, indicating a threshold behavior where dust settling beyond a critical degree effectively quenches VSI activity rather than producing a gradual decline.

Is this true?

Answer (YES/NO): NO